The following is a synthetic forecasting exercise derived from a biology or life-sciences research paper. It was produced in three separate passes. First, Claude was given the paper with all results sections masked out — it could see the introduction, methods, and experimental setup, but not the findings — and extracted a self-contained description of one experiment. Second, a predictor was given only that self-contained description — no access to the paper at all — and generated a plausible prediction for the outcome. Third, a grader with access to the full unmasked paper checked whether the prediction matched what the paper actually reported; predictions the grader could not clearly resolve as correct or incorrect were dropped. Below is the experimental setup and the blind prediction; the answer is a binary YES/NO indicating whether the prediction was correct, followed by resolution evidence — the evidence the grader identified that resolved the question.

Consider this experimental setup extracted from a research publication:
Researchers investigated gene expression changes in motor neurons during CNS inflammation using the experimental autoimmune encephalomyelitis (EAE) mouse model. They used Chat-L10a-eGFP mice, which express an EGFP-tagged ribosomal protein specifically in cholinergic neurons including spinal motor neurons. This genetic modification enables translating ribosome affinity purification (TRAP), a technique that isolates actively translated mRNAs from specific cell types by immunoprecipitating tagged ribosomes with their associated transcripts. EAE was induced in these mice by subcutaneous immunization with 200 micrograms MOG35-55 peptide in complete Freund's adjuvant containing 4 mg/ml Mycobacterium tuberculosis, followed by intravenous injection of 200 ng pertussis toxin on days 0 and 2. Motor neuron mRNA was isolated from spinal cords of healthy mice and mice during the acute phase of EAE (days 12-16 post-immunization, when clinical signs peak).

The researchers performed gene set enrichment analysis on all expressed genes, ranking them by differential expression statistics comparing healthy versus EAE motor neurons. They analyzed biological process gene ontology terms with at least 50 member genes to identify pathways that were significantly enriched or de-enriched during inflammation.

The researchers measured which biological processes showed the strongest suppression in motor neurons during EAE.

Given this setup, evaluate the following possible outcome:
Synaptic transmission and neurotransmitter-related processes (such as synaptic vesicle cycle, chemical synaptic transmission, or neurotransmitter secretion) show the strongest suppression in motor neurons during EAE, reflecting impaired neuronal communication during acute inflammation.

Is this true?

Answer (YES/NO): NO